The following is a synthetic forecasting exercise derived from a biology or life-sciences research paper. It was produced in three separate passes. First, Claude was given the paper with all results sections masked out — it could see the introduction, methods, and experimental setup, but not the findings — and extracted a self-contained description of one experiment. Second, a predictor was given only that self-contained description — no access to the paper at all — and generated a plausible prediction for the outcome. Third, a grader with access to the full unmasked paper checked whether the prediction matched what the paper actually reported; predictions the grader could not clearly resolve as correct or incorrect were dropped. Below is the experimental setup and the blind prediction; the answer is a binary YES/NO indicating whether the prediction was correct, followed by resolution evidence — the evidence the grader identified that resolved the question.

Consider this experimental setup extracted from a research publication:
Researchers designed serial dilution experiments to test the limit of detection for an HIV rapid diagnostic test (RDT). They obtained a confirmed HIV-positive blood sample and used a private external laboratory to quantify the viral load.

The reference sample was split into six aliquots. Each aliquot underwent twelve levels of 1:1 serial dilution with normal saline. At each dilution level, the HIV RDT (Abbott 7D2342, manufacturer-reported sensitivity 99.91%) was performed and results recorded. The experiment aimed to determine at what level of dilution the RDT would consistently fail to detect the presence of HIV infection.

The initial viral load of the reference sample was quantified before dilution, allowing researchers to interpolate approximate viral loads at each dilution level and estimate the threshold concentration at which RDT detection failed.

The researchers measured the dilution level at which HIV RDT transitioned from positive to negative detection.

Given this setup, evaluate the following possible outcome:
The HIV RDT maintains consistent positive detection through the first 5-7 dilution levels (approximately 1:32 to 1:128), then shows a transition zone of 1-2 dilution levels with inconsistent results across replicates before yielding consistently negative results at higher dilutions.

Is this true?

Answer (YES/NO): NO